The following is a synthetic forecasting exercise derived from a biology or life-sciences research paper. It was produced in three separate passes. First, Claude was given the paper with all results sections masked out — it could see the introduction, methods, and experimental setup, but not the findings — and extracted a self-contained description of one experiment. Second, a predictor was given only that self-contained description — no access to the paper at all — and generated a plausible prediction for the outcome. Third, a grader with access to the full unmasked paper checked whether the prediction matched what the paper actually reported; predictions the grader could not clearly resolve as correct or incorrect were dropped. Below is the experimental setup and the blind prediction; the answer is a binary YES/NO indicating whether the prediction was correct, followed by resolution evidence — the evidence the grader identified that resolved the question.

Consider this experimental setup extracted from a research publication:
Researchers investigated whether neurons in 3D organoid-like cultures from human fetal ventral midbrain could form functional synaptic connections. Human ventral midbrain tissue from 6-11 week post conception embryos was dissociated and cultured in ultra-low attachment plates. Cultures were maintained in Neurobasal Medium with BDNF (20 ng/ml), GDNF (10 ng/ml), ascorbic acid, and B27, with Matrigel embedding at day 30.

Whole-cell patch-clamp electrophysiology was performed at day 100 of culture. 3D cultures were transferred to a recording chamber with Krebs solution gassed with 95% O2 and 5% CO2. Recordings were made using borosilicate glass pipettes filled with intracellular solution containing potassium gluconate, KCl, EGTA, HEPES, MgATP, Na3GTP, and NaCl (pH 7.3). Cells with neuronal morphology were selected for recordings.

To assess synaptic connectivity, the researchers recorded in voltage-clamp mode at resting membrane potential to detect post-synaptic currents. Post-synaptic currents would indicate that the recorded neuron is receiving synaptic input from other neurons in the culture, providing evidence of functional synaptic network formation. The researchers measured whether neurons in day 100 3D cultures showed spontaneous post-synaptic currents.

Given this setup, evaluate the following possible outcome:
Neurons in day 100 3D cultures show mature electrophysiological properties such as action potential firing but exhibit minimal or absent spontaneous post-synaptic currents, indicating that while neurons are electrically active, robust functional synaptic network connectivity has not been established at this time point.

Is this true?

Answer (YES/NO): NO